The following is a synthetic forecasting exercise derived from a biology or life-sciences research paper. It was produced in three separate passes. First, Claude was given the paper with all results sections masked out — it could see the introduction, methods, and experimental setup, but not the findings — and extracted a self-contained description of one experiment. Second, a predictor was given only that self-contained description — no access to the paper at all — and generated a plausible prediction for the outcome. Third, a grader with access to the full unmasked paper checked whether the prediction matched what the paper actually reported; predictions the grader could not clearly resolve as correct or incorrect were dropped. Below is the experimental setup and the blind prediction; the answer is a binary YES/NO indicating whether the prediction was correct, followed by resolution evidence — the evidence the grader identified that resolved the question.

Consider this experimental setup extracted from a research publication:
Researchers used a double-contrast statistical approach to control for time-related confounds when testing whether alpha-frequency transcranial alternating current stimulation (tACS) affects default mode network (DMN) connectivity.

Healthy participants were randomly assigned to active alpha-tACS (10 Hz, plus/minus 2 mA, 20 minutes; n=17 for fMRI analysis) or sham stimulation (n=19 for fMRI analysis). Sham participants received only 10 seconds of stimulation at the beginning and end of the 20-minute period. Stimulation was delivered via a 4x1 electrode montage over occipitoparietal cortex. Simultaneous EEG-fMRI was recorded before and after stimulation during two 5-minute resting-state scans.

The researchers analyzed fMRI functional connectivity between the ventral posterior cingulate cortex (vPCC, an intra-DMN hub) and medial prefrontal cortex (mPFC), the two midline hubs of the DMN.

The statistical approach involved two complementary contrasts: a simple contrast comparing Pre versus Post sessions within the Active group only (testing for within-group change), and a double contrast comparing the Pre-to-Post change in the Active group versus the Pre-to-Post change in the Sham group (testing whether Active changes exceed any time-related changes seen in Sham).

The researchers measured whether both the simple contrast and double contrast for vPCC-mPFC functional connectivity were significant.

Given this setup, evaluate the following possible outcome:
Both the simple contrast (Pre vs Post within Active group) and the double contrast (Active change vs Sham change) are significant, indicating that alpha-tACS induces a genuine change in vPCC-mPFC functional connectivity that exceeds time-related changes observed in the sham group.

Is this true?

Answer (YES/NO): YES